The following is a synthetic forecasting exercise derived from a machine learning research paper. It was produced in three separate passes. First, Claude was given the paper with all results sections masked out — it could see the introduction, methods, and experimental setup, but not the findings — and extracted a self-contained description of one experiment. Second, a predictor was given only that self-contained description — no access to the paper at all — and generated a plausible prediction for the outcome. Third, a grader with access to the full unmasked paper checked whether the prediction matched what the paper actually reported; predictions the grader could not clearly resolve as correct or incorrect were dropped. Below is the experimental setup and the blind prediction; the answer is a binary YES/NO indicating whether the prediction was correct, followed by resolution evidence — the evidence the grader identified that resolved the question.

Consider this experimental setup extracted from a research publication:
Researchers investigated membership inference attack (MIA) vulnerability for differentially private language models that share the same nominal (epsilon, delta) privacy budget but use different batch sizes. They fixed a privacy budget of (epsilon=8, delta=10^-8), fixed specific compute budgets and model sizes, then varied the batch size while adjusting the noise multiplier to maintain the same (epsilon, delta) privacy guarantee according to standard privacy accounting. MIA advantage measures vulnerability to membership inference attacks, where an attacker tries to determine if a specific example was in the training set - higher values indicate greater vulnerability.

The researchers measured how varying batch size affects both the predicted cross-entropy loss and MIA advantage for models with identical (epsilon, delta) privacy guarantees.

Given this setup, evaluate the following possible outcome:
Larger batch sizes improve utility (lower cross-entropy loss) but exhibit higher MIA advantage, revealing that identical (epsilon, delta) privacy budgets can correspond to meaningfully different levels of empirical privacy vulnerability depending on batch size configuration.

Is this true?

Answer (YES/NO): NO